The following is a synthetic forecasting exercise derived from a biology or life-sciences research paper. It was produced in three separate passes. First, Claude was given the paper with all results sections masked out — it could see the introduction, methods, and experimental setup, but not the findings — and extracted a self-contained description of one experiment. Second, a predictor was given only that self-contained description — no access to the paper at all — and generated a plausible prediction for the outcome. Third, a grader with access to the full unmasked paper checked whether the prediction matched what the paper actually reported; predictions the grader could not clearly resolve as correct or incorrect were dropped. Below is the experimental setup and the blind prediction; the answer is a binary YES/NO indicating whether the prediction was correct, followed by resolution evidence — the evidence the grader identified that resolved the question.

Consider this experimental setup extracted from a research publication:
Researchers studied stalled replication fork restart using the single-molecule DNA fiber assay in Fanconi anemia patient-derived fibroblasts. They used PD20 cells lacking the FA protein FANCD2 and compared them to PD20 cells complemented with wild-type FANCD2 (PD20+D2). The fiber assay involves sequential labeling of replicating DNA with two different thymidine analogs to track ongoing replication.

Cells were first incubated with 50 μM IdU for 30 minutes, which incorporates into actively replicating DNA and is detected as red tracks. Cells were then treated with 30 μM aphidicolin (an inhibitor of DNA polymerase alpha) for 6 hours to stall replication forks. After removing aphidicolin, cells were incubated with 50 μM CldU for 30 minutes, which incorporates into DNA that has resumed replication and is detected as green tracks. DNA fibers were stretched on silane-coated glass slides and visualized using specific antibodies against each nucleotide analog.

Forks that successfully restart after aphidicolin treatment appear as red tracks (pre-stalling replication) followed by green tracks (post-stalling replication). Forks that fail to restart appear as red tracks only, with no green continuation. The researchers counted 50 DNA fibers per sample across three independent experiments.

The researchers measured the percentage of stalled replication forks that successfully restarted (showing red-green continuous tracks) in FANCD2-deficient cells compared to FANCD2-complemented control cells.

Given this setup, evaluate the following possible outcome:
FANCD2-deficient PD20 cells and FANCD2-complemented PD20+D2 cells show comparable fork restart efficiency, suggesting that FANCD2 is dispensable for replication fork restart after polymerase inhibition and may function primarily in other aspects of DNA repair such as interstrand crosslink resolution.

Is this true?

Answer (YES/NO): NO